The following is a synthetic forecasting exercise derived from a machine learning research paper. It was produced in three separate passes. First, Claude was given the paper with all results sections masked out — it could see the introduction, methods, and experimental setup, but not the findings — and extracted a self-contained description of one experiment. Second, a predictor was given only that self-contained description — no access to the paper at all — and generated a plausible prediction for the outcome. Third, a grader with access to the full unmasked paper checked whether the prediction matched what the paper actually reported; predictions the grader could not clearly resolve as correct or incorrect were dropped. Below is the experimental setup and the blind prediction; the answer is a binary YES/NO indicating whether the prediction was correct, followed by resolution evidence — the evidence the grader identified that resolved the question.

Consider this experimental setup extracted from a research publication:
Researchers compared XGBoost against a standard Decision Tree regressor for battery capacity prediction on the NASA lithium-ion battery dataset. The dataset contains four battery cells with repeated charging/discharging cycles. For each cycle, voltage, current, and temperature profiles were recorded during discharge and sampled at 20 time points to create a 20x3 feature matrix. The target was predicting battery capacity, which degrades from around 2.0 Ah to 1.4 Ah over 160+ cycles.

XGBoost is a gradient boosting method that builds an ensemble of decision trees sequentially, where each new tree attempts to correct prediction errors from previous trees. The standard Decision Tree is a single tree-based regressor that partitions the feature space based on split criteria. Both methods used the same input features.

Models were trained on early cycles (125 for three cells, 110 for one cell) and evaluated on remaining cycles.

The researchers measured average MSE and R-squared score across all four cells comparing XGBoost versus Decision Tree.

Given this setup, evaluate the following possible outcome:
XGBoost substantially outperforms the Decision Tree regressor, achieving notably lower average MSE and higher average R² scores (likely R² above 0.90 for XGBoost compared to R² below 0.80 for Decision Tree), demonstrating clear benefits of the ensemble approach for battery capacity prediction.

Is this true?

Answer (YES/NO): NO